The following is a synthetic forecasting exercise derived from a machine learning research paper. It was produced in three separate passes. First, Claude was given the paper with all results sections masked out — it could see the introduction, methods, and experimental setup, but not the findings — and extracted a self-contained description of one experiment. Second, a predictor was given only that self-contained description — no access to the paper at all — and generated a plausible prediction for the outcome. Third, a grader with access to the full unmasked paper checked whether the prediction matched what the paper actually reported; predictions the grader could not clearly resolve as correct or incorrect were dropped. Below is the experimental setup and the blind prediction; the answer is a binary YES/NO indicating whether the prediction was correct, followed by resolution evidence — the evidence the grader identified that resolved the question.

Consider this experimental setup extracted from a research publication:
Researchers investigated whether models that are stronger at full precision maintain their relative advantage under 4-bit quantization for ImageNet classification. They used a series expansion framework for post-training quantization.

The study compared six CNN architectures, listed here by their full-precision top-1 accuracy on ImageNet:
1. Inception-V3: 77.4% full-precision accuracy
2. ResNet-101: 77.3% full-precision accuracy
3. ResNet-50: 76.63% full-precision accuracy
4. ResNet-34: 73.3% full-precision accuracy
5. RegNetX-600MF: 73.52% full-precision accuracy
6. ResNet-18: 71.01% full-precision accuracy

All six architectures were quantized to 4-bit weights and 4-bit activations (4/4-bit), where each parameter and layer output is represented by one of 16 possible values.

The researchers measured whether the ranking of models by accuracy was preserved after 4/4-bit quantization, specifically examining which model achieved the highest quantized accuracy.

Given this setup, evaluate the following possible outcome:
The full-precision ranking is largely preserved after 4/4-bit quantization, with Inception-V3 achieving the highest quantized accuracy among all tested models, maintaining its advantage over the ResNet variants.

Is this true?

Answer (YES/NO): NO